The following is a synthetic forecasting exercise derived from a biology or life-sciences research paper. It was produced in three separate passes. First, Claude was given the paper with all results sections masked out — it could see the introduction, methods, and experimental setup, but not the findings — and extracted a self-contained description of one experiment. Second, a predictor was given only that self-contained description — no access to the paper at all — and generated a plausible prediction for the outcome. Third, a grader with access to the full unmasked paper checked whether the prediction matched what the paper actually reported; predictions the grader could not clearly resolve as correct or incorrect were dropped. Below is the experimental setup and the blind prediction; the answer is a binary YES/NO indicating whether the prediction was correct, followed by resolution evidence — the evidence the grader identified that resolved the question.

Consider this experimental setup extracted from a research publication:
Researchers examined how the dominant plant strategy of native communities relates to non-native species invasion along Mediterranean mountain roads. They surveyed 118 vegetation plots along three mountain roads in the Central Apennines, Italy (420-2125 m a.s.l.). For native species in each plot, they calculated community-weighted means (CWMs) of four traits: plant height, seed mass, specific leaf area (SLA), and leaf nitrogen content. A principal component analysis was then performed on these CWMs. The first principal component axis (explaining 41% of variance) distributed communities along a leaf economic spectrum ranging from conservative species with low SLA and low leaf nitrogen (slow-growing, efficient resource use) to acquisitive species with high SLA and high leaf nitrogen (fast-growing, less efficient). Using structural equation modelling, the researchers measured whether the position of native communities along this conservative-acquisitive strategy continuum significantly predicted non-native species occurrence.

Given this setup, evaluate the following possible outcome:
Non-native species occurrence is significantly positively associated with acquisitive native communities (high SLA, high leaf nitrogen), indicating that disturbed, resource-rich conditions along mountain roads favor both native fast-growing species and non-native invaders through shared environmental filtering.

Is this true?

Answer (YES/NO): YES